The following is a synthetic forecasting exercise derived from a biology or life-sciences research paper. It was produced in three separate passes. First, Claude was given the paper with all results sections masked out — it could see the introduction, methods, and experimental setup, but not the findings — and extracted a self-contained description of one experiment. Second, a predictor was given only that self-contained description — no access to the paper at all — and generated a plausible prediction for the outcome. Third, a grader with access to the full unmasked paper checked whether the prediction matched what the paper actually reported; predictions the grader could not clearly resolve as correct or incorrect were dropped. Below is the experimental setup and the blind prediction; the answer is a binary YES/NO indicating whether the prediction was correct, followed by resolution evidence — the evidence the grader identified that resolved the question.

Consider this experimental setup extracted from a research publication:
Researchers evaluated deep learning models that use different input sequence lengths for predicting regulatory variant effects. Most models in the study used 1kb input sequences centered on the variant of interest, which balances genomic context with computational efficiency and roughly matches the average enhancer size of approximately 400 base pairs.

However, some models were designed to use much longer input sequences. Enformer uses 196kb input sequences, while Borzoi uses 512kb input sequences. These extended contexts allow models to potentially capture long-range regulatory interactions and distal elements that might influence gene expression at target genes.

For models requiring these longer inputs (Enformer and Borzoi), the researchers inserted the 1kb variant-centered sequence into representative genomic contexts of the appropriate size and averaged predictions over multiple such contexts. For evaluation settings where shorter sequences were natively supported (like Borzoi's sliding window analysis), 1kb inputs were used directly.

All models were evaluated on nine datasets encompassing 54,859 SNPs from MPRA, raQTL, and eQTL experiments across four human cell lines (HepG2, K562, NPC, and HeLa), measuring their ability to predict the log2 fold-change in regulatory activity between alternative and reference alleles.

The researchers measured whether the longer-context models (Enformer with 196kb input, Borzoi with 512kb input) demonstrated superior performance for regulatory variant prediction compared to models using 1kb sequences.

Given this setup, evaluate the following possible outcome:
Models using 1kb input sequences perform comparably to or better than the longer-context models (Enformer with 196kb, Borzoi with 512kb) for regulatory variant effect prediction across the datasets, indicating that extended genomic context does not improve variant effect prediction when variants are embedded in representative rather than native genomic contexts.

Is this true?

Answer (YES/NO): NO